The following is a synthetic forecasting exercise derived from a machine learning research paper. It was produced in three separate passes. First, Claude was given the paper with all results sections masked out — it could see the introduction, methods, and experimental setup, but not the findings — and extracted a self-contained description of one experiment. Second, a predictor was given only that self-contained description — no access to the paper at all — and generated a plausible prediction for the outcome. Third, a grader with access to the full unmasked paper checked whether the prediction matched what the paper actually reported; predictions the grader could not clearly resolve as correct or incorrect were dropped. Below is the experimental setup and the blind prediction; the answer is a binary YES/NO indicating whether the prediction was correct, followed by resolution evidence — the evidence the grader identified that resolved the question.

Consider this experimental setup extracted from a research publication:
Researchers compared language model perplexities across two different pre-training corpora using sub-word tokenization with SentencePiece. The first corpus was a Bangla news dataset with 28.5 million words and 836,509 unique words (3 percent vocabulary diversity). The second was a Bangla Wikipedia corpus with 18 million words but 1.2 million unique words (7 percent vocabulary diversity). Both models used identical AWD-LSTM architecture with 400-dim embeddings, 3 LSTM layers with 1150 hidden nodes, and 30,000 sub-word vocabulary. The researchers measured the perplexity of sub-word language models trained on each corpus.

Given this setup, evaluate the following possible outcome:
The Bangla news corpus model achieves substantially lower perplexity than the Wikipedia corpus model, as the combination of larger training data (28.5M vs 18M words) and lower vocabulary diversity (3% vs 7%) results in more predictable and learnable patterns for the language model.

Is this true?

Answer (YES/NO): YES